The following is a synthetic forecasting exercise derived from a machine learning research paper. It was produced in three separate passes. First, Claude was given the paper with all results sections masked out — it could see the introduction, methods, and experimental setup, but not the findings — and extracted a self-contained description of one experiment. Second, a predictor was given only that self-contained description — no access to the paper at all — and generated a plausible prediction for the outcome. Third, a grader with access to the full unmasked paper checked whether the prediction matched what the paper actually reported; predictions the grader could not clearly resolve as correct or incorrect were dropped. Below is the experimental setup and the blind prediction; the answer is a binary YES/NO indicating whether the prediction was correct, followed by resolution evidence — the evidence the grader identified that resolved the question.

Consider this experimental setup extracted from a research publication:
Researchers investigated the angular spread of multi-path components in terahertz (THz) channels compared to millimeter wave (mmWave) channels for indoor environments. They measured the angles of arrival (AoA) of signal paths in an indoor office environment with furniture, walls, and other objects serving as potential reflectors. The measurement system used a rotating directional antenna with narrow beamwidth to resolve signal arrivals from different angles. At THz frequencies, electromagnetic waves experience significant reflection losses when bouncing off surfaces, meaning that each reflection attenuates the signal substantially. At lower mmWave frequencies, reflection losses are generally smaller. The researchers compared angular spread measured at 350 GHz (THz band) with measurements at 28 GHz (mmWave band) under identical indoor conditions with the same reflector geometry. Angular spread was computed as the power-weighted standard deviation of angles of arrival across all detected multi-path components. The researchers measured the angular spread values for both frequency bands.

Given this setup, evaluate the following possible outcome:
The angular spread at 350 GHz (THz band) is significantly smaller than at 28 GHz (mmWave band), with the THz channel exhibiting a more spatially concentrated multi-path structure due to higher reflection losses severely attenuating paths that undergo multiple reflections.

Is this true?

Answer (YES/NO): YES